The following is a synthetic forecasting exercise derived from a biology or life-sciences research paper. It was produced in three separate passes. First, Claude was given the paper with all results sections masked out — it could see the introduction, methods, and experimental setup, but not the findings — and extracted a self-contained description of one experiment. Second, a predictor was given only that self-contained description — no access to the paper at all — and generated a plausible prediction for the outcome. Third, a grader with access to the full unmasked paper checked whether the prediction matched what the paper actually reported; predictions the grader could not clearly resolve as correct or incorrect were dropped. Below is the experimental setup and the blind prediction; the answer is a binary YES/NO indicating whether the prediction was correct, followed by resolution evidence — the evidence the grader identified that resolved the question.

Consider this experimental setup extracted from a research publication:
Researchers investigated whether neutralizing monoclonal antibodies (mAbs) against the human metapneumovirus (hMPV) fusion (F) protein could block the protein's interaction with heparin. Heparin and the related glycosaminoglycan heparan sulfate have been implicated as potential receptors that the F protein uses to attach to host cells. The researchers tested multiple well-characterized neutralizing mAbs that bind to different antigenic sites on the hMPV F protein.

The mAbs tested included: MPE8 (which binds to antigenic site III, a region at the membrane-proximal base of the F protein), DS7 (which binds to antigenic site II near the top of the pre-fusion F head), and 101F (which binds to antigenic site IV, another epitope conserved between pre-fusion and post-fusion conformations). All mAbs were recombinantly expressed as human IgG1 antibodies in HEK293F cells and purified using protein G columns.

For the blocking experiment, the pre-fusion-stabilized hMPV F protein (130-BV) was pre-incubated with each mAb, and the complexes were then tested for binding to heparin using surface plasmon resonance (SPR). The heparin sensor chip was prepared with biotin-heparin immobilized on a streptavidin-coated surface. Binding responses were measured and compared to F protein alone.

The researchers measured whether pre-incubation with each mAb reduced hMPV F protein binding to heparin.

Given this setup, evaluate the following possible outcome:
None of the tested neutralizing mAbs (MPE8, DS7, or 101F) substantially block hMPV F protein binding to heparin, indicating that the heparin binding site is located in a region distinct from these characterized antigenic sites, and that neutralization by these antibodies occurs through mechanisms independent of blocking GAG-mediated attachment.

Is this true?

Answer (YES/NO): NO